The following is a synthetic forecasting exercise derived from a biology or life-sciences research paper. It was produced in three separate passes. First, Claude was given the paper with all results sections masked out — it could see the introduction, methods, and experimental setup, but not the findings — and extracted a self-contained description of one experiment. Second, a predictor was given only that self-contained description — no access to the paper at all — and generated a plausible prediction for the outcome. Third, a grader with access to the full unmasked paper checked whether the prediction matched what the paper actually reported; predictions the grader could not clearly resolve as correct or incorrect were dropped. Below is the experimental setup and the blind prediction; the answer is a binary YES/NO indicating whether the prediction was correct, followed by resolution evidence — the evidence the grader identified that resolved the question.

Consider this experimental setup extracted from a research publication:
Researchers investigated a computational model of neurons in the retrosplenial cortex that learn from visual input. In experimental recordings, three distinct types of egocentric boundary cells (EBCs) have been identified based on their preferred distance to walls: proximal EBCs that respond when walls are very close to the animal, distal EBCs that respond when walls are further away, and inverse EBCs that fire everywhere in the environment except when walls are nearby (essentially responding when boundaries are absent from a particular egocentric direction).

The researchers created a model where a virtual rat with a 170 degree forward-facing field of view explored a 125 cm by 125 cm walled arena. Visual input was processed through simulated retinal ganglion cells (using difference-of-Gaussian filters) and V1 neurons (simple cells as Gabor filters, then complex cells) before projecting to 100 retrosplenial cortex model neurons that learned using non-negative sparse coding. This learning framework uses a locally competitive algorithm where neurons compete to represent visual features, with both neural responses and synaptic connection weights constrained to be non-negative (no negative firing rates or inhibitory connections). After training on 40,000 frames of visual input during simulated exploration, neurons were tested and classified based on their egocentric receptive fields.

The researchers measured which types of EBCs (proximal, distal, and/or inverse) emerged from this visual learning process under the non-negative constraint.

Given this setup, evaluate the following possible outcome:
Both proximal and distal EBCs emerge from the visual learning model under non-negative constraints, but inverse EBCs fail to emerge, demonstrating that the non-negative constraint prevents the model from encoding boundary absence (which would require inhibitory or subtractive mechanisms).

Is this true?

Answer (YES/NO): NO